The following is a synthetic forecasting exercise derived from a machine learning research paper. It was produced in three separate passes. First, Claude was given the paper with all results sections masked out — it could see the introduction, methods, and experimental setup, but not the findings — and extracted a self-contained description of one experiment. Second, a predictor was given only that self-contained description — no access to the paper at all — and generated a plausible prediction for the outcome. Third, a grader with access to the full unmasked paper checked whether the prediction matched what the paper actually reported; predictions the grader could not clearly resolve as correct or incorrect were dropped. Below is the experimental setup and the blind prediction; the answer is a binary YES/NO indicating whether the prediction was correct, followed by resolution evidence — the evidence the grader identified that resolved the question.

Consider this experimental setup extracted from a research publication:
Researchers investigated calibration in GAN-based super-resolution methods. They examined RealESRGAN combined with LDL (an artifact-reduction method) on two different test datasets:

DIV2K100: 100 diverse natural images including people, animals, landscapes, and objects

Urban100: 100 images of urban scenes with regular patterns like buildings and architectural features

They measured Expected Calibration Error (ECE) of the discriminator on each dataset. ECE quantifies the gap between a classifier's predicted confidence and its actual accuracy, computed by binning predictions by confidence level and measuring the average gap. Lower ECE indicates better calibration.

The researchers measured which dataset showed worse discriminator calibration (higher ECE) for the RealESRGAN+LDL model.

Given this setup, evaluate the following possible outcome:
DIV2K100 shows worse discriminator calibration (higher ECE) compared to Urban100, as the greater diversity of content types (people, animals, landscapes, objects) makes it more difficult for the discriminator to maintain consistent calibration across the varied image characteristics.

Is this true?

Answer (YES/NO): YES